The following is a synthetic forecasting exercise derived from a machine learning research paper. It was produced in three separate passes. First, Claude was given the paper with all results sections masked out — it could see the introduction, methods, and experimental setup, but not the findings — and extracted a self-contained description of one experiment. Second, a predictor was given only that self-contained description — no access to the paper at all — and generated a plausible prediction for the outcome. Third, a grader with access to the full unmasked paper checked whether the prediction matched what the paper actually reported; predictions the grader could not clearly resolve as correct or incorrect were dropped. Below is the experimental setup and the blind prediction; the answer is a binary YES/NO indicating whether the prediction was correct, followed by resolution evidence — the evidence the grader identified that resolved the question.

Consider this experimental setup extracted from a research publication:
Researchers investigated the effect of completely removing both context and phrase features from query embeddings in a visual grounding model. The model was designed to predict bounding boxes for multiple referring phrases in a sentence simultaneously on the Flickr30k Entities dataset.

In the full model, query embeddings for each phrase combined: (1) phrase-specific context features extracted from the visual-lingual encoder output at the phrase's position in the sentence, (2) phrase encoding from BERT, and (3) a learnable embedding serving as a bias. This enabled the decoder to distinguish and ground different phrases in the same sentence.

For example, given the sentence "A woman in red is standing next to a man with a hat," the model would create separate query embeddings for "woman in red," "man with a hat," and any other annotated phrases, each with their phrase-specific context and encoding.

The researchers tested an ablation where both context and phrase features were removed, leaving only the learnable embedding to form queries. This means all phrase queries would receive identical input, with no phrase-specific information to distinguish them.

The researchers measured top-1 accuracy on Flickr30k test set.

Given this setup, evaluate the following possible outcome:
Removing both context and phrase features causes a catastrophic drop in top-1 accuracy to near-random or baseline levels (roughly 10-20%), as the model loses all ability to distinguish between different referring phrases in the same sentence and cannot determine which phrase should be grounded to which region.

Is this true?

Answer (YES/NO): NO